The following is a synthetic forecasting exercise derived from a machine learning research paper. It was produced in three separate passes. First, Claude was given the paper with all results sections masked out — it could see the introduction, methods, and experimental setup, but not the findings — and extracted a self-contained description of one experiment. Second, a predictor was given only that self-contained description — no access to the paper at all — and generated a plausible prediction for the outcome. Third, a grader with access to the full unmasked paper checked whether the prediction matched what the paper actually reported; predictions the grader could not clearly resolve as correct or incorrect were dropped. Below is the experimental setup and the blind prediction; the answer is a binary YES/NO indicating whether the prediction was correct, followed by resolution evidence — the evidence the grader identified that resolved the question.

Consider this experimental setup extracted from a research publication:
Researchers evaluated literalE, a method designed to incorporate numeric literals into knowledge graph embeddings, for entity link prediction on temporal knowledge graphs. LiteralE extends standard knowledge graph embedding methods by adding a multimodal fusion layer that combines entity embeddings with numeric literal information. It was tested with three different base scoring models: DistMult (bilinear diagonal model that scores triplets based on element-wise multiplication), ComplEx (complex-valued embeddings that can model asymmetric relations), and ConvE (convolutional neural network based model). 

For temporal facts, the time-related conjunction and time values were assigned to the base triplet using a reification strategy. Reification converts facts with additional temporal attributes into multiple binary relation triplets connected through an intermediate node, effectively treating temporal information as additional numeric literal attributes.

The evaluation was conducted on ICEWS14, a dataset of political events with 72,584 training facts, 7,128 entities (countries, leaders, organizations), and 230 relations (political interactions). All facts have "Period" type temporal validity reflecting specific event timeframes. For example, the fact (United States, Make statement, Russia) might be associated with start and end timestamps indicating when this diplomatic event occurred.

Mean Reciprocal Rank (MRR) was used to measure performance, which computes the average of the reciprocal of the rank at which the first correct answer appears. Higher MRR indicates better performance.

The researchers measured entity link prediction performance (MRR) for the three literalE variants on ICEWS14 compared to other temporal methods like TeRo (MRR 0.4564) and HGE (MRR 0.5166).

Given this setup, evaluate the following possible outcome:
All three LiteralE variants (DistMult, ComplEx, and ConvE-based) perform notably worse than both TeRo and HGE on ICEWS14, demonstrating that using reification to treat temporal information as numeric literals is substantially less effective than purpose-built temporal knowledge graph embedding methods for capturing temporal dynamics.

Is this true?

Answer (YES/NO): YES